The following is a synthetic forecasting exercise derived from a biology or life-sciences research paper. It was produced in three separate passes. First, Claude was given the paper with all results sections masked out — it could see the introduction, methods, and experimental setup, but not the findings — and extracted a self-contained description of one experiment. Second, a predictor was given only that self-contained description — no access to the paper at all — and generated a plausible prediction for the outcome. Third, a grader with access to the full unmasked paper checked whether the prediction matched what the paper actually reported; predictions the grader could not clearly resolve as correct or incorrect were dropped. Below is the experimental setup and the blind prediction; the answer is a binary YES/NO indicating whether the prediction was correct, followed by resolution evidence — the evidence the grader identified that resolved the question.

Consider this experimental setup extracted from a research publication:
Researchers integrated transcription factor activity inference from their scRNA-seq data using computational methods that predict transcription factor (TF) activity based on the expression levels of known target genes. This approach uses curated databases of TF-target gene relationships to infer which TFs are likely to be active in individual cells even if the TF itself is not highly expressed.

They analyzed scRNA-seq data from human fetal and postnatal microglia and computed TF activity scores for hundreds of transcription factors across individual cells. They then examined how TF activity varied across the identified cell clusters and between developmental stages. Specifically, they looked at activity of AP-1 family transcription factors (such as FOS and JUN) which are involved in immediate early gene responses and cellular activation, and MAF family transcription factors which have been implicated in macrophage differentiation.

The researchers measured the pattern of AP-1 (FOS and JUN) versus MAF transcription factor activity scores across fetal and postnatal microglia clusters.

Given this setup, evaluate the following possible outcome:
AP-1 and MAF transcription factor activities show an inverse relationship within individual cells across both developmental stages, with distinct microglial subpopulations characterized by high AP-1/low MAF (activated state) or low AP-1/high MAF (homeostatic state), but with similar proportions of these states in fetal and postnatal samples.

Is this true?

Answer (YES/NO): NO